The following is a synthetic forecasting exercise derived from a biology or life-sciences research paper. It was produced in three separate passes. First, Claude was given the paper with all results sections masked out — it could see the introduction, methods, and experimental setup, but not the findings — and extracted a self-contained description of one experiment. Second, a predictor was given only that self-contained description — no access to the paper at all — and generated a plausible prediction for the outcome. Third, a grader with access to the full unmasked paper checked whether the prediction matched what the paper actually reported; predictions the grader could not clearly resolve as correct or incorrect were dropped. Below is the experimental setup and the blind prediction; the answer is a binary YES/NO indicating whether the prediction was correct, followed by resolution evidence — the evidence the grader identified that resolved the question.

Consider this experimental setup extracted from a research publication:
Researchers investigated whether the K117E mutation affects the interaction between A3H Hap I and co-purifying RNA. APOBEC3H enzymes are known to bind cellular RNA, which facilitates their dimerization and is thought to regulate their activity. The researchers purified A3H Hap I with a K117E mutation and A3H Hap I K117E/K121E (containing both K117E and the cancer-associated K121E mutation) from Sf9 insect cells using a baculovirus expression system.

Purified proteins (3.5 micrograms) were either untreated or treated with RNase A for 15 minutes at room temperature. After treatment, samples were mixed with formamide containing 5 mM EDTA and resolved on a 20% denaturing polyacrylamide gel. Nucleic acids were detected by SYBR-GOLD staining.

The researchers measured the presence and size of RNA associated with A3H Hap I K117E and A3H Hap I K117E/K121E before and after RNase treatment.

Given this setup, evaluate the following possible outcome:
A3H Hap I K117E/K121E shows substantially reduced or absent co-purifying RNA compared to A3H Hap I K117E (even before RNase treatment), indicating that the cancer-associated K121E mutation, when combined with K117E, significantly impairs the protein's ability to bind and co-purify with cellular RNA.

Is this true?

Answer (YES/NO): NO